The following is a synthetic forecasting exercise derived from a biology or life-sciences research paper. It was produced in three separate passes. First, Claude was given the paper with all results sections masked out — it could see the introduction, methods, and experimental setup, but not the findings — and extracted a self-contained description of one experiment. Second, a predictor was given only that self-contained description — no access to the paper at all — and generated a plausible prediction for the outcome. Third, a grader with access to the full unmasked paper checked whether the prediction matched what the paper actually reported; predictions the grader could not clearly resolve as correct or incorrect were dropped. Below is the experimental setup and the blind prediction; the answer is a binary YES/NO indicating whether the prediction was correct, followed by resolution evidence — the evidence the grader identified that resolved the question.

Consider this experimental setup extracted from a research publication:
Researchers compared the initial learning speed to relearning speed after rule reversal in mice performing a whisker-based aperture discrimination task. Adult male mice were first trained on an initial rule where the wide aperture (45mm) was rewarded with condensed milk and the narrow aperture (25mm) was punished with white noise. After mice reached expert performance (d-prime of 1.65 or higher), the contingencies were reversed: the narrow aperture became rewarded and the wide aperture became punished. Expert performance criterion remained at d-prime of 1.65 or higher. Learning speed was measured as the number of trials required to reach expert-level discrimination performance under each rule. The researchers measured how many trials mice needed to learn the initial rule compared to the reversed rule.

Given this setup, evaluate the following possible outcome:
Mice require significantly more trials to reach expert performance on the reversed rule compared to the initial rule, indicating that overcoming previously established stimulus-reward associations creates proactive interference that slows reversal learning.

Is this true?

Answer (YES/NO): YES